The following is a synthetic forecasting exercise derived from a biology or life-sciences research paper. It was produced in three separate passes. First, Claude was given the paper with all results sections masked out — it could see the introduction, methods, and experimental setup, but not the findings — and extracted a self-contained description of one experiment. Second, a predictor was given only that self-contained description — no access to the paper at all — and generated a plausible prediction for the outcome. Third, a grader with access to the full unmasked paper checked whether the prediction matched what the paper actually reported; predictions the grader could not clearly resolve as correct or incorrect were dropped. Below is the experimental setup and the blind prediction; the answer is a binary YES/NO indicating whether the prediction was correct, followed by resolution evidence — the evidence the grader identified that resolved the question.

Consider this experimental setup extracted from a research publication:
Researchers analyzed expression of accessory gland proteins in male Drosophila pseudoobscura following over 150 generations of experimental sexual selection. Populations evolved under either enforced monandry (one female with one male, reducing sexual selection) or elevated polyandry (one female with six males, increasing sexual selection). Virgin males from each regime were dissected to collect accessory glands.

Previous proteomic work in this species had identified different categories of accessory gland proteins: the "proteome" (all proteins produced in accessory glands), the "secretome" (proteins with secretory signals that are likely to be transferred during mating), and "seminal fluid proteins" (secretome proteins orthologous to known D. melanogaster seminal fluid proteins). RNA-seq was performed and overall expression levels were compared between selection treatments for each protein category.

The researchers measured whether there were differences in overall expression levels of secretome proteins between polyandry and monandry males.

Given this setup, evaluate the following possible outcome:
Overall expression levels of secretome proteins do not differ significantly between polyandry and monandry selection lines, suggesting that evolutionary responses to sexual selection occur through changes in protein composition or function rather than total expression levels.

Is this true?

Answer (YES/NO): NO